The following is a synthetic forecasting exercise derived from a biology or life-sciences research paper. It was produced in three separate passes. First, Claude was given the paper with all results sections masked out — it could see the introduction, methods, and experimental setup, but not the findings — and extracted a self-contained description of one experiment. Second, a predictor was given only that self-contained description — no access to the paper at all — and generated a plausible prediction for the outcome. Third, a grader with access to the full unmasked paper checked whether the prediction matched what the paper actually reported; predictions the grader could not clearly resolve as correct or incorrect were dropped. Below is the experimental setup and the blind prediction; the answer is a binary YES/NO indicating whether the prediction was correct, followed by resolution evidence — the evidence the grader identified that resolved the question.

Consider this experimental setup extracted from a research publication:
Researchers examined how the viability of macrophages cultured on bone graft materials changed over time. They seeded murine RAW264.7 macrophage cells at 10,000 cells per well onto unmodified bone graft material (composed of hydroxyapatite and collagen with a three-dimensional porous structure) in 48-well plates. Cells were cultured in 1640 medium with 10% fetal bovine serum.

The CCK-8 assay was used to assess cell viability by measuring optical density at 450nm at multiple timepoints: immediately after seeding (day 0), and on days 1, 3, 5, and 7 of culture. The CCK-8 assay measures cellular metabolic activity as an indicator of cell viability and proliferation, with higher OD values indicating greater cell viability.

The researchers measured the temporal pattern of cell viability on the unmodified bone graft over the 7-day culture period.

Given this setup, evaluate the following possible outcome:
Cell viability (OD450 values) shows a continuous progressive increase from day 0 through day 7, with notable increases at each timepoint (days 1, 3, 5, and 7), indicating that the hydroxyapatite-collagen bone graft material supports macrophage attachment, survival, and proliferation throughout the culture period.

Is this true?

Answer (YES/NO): NO